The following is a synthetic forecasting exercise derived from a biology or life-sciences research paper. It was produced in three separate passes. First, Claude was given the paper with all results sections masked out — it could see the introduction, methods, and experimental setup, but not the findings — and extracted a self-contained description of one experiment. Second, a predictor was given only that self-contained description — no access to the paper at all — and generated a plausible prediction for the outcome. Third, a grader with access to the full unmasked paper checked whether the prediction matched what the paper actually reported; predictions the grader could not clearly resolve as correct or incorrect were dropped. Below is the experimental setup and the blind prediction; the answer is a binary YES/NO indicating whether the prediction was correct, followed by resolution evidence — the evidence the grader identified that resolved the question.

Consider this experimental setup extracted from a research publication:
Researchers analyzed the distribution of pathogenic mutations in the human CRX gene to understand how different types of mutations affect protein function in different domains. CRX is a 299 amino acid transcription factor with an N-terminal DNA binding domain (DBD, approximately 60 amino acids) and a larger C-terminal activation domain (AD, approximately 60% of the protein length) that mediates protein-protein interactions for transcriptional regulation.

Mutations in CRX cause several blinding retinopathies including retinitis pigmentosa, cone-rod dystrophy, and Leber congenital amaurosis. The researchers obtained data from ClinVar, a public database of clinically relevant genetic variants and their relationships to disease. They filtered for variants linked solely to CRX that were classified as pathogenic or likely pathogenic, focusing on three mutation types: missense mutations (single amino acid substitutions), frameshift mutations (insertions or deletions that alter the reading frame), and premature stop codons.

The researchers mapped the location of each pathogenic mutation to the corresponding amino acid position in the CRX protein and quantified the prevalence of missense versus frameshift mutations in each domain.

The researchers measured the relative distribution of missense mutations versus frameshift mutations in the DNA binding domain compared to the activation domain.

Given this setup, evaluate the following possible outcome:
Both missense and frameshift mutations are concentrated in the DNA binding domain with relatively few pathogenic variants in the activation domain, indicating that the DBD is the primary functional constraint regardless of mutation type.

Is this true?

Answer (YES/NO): NO